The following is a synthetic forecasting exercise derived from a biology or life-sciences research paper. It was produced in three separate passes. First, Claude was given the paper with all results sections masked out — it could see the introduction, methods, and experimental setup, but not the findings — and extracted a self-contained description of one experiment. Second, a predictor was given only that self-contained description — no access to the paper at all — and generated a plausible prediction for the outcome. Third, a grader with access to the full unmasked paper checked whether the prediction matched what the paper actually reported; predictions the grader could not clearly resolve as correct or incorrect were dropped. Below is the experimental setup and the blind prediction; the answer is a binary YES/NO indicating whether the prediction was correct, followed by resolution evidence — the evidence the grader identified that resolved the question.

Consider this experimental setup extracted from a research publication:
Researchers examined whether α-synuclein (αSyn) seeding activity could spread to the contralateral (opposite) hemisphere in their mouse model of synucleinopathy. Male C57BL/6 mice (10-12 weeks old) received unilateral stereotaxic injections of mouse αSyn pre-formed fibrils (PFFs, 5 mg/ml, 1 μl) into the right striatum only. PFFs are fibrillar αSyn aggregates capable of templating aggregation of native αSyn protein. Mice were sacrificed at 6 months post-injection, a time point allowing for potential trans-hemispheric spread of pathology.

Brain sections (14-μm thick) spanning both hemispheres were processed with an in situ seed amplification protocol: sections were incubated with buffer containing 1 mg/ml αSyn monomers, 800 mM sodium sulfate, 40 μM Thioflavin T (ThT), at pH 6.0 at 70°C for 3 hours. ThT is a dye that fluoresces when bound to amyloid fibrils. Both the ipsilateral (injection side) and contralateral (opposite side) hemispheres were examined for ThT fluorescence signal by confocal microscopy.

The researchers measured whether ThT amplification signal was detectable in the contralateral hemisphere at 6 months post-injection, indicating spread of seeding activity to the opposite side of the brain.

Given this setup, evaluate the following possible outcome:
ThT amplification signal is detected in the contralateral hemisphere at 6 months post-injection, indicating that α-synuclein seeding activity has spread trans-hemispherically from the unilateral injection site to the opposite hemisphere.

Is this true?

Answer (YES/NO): YES